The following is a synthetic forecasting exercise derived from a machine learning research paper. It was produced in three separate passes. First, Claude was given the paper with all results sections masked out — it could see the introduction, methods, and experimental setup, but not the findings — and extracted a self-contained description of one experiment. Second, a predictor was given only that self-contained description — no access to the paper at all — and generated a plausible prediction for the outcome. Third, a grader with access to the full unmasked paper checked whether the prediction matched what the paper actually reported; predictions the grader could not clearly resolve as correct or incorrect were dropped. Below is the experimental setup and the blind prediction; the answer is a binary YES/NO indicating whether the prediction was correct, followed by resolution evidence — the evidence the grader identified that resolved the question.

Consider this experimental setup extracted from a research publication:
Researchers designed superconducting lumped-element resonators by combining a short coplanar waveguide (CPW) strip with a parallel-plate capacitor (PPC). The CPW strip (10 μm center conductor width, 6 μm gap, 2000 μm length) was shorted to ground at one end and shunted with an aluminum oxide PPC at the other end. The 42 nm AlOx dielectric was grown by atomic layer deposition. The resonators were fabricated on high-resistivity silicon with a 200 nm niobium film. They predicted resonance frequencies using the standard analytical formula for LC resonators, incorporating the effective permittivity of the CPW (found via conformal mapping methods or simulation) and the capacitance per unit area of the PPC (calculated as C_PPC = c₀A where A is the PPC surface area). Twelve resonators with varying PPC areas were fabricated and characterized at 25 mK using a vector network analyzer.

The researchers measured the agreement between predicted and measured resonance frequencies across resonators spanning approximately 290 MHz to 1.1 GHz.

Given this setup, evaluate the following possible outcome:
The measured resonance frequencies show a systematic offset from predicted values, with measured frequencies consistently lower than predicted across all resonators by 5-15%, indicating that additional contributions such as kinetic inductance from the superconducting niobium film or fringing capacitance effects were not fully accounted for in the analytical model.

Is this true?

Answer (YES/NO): NO